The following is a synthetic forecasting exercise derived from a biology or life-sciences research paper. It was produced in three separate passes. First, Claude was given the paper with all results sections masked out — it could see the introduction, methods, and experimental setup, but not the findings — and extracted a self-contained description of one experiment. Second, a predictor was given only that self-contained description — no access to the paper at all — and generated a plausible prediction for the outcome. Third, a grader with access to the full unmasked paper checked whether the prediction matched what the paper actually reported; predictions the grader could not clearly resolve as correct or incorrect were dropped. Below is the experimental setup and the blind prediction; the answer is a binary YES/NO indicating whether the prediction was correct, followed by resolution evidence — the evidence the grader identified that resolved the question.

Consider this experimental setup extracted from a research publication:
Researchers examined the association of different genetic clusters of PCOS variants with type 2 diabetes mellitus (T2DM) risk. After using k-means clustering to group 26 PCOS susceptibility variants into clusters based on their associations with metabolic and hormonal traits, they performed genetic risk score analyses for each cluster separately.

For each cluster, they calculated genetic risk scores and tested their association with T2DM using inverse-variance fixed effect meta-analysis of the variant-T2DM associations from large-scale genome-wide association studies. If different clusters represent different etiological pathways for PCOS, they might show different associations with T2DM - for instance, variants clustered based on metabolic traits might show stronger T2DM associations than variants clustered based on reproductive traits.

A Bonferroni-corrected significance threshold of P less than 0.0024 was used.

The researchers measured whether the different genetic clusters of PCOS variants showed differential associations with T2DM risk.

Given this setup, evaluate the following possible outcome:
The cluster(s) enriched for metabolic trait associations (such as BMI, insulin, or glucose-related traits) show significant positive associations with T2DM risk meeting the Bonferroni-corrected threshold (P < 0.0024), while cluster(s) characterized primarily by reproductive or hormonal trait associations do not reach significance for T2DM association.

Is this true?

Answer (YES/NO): NO